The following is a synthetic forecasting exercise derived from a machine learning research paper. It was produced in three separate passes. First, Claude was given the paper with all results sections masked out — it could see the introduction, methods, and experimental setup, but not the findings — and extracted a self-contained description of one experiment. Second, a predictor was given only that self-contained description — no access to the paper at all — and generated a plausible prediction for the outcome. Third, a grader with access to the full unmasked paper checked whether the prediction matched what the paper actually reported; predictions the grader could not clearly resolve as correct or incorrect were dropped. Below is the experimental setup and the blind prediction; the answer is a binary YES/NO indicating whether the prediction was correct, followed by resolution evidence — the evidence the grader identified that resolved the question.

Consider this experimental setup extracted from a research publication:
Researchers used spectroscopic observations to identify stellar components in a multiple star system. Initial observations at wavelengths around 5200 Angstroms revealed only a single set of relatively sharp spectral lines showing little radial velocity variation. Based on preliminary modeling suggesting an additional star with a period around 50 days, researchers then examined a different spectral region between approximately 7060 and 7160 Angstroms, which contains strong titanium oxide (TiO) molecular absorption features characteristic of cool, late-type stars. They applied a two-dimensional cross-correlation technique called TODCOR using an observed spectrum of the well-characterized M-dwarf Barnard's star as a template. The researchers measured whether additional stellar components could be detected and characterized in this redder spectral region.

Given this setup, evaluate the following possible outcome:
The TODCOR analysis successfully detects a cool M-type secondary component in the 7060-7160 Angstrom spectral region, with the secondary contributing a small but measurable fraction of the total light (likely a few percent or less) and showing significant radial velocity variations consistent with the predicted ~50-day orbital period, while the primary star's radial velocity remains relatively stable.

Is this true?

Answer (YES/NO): NO